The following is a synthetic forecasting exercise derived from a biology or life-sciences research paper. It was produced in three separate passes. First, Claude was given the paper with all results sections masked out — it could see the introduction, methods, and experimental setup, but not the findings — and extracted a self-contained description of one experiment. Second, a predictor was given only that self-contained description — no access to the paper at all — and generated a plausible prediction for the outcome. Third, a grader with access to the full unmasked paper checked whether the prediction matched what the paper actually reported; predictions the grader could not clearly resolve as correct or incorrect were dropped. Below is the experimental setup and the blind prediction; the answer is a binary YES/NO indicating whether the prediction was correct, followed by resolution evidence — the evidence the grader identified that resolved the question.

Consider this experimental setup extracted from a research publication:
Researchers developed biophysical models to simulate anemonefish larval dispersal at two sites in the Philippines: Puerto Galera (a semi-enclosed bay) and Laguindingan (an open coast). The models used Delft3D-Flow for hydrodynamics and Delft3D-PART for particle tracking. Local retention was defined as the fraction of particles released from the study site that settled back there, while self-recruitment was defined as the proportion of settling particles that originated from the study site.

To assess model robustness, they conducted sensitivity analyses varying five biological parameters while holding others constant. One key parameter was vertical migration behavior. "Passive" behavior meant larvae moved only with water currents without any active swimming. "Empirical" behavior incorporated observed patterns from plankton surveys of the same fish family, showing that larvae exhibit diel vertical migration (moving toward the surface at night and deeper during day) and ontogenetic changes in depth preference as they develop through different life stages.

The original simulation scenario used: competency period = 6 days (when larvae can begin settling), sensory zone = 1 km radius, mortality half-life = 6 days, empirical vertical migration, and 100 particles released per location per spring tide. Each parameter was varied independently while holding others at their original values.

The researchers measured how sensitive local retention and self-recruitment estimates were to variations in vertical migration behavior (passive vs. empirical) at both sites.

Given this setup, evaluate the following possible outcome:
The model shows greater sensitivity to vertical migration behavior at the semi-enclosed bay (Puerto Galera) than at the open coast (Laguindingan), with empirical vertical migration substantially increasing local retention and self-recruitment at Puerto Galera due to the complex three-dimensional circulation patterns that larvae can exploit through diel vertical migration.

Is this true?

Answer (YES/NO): NO